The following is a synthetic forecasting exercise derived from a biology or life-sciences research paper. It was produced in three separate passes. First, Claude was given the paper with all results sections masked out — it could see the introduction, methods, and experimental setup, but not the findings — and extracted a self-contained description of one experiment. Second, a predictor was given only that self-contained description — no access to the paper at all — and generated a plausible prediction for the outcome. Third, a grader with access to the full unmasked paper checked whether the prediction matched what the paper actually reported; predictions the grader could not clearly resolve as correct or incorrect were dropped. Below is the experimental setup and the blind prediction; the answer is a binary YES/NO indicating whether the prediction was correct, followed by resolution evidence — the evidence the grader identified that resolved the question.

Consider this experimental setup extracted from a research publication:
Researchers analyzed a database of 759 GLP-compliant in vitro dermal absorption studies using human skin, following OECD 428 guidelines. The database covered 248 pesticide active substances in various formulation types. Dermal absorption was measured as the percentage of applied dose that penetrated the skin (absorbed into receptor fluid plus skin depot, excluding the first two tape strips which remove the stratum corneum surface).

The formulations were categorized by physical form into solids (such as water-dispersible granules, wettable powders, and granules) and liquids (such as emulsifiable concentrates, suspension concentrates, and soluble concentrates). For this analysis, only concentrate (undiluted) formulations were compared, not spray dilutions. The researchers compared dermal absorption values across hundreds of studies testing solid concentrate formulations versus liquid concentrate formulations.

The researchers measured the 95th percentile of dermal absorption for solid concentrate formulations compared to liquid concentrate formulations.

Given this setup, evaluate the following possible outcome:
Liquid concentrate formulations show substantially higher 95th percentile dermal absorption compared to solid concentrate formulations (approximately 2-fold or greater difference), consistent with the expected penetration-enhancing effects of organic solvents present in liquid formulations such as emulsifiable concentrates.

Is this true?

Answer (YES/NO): YES